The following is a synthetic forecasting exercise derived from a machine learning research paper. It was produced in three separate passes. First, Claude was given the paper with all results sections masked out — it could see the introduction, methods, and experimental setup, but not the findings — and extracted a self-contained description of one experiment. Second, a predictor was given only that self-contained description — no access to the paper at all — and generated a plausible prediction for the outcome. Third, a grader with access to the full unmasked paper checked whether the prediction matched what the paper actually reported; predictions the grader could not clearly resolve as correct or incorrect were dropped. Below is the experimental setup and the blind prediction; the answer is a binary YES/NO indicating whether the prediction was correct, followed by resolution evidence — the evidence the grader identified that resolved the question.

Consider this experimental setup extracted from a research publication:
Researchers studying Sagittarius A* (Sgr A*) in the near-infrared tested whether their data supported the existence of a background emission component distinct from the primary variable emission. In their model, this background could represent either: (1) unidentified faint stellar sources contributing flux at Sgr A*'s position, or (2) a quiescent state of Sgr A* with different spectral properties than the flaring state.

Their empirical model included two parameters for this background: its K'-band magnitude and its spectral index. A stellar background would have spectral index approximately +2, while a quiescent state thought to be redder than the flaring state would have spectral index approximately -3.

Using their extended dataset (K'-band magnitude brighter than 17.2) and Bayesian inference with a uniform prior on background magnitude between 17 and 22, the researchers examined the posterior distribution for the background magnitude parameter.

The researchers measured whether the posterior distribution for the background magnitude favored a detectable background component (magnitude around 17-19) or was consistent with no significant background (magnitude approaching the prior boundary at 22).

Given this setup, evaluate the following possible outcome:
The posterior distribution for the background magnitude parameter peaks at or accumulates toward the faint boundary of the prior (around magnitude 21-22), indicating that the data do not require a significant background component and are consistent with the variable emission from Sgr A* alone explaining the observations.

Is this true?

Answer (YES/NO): YES